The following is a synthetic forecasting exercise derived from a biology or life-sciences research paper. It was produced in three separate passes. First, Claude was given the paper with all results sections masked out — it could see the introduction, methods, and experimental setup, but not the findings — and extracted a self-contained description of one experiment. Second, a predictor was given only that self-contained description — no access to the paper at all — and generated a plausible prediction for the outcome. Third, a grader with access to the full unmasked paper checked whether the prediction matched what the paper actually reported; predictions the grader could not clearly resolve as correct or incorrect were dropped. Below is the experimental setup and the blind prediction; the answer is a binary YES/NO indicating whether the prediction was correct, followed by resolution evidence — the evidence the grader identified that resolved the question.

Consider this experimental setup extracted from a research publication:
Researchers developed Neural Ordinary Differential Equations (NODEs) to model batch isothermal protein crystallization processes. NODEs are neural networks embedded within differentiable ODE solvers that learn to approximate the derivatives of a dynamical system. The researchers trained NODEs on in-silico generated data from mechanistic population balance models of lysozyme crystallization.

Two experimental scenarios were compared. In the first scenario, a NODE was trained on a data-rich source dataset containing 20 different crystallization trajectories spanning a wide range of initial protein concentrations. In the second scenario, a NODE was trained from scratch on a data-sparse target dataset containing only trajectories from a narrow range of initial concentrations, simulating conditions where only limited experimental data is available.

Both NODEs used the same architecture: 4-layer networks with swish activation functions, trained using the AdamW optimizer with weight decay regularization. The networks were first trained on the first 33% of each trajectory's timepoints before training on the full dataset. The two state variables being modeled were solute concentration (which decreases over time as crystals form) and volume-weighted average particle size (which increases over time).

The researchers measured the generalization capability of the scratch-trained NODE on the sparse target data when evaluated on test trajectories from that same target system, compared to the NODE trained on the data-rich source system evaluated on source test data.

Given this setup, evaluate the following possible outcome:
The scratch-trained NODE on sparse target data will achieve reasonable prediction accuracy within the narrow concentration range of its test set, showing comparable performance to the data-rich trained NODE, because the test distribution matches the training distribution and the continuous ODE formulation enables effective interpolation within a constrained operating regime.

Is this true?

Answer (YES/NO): NO